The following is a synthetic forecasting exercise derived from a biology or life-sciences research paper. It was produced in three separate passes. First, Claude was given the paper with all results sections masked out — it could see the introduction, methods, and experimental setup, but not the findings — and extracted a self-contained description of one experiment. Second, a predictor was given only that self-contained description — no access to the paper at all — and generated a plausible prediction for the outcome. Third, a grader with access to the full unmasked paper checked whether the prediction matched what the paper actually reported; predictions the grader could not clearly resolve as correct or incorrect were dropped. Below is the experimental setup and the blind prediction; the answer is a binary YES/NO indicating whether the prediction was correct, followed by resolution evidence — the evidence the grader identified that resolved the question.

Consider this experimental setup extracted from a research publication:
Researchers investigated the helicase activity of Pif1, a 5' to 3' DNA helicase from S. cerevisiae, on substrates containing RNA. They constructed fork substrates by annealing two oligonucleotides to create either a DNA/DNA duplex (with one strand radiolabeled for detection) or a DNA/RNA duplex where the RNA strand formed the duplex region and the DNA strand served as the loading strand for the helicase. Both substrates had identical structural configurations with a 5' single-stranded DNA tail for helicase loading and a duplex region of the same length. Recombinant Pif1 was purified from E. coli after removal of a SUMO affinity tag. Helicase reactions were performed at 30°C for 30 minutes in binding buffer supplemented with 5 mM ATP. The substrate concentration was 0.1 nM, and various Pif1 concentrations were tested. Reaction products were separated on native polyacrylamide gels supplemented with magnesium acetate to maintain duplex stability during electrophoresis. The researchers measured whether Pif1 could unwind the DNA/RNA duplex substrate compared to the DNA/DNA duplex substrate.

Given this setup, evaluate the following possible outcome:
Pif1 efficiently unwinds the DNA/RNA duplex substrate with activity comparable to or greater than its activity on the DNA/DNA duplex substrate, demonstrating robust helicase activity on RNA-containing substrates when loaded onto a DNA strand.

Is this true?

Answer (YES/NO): YES